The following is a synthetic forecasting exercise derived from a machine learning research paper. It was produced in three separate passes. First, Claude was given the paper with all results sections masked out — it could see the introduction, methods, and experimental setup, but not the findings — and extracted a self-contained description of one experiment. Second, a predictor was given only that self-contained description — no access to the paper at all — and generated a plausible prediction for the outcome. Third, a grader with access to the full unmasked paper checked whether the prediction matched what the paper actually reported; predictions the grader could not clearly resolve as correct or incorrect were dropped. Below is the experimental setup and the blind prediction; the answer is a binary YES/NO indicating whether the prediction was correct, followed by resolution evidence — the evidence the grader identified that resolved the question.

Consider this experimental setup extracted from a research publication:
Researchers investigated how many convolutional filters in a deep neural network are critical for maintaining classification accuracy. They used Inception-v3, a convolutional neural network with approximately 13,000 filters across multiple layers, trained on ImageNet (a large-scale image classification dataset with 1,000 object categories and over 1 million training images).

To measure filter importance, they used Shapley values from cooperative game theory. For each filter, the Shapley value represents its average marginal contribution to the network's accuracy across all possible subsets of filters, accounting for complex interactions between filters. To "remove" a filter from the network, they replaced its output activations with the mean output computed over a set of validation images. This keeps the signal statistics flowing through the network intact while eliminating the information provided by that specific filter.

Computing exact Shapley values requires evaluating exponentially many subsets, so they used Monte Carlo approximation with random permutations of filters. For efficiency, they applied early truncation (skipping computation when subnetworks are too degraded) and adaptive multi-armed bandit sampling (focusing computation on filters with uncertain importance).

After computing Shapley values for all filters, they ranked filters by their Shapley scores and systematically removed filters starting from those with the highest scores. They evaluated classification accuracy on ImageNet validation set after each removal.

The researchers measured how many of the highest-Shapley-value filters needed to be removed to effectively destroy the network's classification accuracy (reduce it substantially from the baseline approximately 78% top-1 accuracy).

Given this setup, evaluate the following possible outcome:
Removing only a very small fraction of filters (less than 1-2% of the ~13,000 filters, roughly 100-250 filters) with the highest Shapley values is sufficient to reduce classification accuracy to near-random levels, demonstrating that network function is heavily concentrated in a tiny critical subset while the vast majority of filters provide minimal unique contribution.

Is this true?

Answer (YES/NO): NO